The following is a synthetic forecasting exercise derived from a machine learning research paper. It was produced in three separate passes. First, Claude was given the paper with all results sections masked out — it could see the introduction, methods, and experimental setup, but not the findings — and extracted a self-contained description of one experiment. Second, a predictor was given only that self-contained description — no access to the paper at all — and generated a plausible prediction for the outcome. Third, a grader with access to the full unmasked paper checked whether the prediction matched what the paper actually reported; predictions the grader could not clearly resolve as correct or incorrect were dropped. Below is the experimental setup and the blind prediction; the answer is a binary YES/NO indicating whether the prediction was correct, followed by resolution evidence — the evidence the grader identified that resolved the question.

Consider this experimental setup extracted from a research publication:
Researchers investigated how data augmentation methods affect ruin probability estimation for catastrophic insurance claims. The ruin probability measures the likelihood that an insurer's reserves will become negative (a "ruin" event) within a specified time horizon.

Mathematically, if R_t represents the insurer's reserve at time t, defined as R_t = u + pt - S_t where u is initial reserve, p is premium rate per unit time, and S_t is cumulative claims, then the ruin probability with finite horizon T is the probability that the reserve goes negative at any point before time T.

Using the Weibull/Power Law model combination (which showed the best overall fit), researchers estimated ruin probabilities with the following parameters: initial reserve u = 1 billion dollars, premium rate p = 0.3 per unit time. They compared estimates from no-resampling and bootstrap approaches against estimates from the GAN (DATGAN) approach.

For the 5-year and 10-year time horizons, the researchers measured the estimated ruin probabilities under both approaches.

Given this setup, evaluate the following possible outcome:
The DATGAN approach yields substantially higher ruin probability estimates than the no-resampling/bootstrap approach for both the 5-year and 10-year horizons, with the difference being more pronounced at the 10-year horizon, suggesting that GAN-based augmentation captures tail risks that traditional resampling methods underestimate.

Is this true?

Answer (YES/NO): NO